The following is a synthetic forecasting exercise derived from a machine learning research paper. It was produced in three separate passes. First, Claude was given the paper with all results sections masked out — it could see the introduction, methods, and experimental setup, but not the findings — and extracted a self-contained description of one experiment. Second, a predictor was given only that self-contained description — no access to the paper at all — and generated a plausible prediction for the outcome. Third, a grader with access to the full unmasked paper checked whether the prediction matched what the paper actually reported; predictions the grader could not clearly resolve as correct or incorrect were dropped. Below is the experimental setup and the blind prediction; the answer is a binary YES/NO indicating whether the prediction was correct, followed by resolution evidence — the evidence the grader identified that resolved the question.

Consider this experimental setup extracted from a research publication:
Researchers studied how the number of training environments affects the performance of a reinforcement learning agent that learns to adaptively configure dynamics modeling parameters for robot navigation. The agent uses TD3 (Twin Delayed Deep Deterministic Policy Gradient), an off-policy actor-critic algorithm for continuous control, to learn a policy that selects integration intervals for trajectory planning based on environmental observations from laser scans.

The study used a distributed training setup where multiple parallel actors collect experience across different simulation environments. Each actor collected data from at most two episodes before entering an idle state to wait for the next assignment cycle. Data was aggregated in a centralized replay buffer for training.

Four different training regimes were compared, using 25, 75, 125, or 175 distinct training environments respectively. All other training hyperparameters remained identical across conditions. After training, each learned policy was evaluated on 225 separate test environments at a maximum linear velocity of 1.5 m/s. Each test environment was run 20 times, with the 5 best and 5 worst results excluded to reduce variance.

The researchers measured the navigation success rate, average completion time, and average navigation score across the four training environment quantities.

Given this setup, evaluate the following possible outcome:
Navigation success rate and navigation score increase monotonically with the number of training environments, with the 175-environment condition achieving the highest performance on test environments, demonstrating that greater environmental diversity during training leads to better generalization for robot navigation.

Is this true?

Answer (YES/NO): NO